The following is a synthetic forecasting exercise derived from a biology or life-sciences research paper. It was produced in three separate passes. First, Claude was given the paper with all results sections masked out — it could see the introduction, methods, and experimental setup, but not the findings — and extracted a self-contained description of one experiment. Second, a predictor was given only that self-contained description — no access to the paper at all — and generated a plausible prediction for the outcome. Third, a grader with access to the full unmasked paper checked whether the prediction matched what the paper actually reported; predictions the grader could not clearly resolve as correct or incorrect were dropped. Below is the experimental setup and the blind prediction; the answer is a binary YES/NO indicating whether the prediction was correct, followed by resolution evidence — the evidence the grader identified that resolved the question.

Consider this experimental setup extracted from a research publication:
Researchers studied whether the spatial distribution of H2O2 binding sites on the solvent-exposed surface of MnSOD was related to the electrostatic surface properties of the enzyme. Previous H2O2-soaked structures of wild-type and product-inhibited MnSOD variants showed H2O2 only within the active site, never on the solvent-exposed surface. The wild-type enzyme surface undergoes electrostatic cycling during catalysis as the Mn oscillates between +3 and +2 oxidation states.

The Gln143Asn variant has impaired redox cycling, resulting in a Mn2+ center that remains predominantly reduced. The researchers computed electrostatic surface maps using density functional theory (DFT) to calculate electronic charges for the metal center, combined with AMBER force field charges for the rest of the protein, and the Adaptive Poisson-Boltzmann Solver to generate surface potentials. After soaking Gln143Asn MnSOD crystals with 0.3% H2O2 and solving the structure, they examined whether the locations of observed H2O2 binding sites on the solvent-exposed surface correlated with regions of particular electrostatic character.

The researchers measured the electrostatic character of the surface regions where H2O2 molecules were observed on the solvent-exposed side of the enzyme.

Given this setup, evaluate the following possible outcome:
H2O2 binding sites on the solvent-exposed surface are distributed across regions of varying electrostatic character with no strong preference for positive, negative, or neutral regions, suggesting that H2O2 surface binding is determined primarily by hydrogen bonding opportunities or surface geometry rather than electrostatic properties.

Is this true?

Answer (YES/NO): NO